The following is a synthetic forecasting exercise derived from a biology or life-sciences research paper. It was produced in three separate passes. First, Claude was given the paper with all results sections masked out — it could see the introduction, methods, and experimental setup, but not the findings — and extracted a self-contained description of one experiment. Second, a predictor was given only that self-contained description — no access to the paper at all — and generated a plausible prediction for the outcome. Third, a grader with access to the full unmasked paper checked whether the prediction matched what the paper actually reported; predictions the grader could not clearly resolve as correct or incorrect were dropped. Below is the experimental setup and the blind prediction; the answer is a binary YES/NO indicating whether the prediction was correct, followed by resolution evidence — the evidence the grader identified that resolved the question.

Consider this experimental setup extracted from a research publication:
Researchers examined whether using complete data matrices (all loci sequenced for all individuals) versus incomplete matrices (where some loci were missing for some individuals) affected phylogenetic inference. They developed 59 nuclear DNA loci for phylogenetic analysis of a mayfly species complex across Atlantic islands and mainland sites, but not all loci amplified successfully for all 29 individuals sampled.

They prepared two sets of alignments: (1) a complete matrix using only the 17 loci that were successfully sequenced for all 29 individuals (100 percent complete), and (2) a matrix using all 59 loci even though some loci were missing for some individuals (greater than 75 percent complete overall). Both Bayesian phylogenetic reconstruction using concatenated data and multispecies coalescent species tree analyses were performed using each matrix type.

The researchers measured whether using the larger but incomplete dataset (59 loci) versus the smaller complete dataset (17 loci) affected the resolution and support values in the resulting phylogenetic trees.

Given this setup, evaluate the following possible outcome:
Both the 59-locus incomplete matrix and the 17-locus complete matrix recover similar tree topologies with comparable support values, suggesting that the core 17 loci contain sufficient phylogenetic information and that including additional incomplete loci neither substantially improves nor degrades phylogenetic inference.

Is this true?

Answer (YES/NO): NO